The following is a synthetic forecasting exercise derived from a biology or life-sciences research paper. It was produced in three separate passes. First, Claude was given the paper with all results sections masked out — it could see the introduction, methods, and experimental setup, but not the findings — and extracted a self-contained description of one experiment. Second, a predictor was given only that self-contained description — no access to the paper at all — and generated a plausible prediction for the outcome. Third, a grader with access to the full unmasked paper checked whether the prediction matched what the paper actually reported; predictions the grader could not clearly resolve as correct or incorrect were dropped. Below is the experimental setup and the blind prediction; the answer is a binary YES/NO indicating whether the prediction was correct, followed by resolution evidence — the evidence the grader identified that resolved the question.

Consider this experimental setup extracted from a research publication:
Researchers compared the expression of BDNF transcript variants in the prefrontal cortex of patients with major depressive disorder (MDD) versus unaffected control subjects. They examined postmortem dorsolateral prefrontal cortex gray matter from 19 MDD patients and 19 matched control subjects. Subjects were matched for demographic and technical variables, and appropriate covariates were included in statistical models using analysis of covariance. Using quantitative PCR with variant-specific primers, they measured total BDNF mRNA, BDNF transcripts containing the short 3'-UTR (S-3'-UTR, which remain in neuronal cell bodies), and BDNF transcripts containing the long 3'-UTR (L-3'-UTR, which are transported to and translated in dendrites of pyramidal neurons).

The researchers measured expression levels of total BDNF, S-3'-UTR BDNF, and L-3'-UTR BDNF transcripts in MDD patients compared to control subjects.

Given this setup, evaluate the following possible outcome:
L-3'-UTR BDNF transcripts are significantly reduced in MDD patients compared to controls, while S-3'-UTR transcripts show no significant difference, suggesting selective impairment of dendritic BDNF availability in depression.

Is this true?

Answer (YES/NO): YES